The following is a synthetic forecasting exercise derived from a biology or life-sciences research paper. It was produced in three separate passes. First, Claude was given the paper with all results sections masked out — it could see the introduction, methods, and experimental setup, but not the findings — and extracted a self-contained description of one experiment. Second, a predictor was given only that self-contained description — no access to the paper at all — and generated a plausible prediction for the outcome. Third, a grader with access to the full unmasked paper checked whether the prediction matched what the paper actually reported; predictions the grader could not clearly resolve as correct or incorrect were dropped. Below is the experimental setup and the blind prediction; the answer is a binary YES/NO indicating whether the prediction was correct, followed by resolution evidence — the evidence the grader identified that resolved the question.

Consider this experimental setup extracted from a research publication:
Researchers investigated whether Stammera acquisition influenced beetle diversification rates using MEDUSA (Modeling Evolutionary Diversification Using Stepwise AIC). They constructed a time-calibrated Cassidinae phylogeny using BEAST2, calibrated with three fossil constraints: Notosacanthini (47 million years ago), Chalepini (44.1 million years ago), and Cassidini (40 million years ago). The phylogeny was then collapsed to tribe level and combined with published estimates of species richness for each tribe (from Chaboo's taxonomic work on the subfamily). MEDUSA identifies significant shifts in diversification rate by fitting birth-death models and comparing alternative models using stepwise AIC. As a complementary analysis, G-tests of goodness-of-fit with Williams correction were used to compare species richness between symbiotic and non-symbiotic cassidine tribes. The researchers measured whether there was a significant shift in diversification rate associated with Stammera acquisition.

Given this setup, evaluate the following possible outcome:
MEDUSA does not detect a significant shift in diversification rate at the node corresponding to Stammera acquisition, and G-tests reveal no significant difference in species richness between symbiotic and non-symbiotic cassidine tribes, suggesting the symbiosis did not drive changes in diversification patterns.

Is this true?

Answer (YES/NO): NO